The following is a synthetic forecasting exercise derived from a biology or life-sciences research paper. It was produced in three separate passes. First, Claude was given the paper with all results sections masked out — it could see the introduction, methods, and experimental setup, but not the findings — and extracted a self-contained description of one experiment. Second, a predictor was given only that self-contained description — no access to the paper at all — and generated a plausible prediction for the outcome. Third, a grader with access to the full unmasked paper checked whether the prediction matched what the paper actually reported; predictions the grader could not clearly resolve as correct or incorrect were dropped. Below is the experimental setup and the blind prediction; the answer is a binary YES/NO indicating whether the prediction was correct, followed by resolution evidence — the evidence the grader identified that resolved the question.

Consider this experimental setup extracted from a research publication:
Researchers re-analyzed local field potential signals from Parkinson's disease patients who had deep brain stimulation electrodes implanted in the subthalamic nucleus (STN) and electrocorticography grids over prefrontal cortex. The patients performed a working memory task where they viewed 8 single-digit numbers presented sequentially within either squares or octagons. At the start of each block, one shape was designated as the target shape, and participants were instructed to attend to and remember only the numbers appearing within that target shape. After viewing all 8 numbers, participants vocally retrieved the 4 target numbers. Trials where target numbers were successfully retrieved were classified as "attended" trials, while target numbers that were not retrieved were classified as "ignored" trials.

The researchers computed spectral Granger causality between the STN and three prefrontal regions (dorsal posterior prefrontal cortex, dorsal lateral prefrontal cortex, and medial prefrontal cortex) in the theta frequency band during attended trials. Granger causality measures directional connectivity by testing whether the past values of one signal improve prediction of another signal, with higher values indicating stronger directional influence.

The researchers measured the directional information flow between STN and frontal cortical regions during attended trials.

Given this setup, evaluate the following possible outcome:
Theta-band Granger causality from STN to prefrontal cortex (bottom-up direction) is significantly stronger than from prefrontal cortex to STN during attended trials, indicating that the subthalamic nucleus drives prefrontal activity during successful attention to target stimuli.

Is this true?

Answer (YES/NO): YES